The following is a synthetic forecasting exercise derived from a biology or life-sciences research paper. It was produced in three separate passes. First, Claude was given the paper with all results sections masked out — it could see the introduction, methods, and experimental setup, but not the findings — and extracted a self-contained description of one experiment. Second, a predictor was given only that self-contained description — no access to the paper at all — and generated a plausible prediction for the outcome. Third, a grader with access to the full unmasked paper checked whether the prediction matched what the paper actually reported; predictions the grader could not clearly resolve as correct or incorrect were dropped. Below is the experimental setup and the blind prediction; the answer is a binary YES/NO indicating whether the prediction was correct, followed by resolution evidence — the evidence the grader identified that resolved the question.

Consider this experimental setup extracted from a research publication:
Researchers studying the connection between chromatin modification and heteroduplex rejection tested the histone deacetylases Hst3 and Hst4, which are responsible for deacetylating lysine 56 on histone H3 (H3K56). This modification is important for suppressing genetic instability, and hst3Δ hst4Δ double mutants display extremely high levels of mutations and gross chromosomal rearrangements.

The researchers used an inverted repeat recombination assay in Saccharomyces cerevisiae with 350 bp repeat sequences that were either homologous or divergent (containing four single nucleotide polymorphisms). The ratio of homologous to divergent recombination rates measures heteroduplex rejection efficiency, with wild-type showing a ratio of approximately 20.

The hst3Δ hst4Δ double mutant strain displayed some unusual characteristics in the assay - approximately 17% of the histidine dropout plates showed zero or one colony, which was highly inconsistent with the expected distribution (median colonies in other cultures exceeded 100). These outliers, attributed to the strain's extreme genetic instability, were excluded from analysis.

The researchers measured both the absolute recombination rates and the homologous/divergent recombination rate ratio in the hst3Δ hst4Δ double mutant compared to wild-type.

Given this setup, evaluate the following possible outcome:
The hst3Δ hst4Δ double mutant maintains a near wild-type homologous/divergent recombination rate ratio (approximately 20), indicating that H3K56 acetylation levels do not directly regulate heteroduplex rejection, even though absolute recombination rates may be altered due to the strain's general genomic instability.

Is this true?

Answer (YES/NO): NO